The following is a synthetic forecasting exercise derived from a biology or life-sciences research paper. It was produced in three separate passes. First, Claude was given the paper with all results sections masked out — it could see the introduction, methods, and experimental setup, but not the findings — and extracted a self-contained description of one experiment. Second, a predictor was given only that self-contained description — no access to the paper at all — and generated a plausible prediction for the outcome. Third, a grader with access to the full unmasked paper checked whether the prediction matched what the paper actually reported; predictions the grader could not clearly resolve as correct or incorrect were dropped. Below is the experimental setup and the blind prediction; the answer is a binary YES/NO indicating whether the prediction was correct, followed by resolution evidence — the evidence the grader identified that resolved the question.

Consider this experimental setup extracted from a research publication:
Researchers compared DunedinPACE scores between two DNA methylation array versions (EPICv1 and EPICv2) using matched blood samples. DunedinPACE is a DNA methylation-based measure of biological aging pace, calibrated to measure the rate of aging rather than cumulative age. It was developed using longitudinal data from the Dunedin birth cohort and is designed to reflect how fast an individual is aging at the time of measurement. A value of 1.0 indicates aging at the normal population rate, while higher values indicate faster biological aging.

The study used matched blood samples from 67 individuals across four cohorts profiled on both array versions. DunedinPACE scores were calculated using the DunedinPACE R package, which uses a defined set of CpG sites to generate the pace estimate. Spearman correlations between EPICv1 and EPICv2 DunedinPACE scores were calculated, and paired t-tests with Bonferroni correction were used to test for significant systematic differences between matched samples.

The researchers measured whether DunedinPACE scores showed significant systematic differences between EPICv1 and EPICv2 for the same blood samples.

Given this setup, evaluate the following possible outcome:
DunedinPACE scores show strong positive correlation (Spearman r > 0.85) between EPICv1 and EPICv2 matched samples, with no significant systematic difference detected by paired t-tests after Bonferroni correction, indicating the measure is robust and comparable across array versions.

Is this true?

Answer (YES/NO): NO